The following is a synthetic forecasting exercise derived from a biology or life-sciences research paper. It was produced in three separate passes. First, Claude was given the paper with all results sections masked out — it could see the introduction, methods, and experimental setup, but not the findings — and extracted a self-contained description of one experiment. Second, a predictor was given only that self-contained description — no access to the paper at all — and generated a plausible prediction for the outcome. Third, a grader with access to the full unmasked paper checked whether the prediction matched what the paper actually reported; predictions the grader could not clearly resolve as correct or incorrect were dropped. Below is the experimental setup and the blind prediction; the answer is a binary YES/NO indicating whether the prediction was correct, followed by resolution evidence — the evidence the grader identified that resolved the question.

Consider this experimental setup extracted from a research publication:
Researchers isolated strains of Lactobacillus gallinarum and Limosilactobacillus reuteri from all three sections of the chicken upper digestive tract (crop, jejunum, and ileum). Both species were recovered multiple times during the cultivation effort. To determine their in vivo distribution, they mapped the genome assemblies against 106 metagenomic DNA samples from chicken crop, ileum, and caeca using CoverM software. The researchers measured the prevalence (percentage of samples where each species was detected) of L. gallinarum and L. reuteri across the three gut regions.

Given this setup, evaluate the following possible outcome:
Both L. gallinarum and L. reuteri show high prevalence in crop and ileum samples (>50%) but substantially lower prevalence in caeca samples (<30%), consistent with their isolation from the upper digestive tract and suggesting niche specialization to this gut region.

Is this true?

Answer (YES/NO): NO